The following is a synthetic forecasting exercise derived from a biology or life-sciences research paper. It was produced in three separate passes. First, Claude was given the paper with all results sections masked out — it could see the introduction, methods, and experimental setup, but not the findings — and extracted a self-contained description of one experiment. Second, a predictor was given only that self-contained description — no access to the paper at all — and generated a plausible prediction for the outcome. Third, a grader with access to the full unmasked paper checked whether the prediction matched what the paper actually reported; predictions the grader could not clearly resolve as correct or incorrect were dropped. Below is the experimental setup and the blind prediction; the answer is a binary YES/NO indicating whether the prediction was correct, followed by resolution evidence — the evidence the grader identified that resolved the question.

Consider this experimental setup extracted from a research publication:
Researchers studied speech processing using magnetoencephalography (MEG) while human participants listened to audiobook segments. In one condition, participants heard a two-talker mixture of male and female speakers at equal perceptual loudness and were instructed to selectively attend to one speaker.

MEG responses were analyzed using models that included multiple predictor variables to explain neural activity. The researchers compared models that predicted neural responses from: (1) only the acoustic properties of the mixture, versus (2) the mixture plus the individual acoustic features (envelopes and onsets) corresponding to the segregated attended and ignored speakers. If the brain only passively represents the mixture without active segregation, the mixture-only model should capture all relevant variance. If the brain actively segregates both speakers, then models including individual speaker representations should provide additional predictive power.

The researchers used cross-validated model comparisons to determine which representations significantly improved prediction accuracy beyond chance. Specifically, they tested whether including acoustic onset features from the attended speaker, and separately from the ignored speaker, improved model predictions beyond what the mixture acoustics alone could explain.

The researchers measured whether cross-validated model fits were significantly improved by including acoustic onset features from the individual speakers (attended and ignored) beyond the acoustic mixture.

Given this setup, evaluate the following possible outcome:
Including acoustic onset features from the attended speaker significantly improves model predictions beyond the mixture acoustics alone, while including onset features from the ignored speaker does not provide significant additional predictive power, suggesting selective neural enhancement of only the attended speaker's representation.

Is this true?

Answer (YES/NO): NO